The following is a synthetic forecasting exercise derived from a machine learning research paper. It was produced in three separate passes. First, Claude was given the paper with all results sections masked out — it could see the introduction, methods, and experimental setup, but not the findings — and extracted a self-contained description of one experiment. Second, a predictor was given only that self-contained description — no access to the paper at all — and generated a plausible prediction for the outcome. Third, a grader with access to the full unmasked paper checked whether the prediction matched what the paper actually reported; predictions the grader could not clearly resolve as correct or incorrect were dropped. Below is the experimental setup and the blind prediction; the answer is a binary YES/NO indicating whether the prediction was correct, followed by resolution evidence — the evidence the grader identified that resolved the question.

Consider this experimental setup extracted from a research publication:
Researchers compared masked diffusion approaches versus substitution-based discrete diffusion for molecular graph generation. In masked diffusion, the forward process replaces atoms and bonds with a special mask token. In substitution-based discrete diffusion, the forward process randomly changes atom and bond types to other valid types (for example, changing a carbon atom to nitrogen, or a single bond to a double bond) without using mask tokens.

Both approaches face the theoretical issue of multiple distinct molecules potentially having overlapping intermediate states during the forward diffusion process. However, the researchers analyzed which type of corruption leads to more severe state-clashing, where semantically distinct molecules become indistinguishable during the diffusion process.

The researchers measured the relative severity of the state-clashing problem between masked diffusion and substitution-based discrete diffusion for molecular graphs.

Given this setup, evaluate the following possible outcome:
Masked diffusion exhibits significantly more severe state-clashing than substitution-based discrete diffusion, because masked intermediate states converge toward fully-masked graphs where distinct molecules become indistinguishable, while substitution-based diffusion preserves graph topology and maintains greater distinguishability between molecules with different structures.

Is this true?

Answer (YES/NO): YES